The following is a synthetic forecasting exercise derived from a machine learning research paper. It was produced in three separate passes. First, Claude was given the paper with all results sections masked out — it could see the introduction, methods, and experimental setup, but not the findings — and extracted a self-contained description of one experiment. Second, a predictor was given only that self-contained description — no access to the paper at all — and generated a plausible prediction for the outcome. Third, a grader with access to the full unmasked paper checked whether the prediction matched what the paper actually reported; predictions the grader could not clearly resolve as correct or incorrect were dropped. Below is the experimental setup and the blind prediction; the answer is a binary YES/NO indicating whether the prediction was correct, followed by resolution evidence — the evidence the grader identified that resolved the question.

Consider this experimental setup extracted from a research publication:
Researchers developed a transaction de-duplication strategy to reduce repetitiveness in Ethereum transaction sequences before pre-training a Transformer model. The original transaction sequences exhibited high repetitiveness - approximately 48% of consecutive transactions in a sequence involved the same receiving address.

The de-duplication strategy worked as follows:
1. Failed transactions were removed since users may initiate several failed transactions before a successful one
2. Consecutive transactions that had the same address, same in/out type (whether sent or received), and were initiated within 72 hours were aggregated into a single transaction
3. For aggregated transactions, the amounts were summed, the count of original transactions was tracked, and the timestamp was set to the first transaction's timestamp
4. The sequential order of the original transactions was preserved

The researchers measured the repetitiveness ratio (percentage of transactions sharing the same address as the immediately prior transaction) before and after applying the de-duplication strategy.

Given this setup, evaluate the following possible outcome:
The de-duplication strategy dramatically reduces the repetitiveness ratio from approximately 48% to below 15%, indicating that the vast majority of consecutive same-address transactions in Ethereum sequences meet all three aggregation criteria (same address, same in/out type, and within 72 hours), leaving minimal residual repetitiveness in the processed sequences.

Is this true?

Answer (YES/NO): YES